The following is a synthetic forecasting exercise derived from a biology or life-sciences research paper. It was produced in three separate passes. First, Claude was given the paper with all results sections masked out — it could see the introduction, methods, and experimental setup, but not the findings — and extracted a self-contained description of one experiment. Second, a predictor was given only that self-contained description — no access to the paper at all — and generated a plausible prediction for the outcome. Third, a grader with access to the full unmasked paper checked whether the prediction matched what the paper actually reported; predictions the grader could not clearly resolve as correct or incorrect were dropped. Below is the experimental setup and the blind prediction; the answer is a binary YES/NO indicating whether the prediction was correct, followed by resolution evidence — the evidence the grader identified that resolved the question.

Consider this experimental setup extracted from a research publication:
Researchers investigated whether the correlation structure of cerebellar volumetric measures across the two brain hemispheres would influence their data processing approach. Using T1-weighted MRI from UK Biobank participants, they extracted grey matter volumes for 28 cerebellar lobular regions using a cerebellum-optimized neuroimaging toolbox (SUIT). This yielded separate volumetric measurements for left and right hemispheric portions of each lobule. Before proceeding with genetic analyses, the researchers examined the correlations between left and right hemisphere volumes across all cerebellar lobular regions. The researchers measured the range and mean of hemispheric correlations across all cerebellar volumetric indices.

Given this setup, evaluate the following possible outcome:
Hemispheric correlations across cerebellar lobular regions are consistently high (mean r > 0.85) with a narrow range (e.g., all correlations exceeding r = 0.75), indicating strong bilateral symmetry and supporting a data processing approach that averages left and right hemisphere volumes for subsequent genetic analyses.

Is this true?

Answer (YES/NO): YES